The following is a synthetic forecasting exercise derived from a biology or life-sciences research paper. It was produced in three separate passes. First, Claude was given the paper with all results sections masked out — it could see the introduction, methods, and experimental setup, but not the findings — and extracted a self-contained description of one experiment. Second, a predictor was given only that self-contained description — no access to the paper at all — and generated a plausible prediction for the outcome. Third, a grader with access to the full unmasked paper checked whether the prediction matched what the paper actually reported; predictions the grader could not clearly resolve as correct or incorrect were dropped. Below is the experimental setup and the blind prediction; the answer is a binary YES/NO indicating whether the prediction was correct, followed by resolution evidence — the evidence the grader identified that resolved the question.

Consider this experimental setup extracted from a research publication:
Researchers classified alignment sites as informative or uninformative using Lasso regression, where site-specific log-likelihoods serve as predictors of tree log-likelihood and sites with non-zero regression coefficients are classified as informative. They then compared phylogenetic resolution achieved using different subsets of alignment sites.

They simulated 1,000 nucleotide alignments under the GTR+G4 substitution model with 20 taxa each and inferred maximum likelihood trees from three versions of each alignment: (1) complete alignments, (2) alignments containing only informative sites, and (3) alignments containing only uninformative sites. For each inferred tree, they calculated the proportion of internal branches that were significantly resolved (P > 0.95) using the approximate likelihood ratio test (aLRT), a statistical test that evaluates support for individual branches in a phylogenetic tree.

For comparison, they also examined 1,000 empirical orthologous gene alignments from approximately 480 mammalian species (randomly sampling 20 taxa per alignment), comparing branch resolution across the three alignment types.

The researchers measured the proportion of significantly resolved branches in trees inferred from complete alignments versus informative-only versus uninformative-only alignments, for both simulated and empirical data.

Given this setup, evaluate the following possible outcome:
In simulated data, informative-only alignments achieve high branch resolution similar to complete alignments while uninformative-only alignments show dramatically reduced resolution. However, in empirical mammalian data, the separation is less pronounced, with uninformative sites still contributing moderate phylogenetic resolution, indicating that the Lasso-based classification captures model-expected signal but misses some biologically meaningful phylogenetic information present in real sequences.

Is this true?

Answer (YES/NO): NO